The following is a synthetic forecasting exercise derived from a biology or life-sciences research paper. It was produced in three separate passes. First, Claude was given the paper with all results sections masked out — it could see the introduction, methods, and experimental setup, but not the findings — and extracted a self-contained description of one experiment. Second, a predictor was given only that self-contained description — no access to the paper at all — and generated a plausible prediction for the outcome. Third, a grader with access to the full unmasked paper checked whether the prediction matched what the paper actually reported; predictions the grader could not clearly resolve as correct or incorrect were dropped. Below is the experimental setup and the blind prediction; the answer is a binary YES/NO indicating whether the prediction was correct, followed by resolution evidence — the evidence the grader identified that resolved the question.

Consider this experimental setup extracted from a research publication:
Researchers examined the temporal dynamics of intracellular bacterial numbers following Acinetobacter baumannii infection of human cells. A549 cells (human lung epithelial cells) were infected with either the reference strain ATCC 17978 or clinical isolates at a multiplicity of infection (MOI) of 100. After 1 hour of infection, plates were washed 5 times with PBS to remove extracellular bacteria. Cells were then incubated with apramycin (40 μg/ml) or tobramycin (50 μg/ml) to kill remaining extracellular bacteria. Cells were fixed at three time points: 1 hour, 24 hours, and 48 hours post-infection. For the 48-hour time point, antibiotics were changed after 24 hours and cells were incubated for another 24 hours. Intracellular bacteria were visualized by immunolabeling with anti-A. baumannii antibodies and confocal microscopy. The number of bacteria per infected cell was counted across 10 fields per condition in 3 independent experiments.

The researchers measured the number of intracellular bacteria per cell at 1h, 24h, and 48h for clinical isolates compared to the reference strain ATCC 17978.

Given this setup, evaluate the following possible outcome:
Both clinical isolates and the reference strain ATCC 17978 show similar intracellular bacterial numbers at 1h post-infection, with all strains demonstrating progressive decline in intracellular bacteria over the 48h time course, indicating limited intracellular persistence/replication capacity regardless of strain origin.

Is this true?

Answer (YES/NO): NO